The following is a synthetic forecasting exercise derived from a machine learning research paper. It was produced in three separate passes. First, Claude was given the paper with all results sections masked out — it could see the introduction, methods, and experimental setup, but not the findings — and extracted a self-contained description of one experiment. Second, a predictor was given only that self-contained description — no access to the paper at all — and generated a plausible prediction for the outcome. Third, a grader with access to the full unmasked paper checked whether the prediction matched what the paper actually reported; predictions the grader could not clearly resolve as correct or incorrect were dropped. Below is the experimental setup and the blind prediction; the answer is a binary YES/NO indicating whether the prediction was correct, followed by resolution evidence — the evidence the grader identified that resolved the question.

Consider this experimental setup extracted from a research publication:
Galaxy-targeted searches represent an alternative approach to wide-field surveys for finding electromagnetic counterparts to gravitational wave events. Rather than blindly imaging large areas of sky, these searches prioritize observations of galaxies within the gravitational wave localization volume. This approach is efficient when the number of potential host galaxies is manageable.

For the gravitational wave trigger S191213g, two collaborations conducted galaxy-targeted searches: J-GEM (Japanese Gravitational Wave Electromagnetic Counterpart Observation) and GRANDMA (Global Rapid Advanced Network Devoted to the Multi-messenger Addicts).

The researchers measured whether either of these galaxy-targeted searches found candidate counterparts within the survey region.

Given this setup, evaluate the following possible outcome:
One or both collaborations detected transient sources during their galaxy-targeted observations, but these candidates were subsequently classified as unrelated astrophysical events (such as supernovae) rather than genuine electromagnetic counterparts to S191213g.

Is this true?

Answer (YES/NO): NO